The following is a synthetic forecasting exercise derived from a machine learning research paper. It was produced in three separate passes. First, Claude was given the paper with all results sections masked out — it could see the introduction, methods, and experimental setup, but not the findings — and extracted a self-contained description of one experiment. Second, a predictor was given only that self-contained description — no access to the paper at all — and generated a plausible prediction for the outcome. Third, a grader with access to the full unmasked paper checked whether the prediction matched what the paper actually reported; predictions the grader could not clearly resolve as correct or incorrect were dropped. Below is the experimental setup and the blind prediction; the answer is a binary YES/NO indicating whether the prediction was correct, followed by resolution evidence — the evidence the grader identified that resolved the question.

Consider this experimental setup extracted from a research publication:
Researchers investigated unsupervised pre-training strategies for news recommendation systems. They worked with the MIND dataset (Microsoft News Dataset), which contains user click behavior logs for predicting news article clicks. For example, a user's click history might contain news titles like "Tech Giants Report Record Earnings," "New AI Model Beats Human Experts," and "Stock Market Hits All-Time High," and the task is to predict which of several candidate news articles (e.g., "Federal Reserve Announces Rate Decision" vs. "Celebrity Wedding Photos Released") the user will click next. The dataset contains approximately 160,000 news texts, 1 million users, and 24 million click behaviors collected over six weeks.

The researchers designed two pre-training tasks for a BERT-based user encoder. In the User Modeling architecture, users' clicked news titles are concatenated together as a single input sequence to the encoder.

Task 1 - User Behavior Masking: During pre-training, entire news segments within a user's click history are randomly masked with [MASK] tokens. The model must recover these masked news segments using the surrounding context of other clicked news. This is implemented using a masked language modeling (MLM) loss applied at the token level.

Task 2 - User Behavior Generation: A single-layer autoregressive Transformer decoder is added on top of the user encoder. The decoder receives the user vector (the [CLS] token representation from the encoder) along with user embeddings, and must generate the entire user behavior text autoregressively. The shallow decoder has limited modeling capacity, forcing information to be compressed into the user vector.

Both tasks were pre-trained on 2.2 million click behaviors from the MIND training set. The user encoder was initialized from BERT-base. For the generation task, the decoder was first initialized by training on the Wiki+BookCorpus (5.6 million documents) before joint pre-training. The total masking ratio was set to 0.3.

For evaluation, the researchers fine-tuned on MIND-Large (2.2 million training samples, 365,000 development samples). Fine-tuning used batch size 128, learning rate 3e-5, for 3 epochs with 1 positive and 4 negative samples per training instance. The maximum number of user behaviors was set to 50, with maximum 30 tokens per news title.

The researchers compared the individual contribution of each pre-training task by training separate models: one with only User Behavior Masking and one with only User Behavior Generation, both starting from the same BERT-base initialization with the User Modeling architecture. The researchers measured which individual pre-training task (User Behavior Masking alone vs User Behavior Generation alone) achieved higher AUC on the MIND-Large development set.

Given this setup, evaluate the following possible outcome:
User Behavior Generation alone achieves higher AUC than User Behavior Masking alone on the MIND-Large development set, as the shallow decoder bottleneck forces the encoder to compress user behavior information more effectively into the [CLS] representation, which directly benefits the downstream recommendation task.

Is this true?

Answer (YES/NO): YES